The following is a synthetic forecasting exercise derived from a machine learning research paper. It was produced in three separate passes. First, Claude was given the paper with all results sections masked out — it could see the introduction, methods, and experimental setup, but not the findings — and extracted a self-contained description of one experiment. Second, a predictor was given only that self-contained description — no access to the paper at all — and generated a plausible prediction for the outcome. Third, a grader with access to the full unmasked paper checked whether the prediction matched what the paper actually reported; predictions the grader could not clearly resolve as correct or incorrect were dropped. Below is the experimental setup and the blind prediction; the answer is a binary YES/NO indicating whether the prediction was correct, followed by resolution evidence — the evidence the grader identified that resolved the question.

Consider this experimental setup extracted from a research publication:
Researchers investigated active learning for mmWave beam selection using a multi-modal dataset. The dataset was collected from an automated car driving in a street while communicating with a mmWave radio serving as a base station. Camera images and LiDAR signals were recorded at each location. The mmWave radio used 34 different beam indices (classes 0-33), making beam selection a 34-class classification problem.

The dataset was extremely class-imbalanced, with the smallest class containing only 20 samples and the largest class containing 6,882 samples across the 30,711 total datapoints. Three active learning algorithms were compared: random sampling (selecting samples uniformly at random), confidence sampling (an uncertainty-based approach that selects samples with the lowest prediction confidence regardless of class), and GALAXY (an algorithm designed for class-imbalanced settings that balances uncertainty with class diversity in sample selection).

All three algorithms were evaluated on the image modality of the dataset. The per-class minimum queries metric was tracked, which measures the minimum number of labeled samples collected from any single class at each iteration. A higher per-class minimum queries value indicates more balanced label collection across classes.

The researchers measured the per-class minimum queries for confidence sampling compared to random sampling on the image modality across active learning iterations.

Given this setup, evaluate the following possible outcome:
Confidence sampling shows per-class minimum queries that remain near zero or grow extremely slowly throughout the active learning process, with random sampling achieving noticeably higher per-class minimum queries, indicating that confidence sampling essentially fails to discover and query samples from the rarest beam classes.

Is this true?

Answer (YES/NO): NO